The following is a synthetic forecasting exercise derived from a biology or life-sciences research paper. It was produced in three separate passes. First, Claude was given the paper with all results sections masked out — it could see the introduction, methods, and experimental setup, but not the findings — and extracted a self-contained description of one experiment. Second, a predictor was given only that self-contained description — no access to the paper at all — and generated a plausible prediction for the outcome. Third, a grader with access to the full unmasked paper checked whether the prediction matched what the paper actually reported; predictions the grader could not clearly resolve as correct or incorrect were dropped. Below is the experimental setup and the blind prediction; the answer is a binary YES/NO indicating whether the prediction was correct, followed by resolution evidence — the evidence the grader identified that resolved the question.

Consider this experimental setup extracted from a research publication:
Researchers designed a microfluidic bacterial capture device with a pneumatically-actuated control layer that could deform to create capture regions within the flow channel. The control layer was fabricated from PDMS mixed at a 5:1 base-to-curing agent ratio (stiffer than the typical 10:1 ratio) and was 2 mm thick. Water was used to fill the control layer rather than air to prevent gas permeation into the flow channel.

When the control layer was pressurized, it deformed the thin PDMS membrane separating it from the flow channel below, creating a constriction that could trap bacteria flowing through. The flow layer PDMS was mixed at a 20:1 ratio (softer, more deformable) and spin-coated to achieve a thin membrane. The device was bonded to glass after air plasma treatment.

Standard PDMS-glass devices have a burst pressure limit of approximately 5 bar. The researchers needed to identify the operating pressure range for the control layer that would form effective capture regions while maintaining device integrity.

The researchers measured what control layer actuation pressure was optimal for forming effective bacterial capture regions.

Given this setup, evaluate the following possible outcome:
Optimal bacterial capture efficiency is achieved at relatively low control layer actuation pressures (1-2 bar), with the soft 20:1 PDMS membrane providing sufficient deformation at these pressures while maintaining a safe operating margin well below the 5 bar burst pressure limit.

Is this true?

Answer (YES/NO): YES